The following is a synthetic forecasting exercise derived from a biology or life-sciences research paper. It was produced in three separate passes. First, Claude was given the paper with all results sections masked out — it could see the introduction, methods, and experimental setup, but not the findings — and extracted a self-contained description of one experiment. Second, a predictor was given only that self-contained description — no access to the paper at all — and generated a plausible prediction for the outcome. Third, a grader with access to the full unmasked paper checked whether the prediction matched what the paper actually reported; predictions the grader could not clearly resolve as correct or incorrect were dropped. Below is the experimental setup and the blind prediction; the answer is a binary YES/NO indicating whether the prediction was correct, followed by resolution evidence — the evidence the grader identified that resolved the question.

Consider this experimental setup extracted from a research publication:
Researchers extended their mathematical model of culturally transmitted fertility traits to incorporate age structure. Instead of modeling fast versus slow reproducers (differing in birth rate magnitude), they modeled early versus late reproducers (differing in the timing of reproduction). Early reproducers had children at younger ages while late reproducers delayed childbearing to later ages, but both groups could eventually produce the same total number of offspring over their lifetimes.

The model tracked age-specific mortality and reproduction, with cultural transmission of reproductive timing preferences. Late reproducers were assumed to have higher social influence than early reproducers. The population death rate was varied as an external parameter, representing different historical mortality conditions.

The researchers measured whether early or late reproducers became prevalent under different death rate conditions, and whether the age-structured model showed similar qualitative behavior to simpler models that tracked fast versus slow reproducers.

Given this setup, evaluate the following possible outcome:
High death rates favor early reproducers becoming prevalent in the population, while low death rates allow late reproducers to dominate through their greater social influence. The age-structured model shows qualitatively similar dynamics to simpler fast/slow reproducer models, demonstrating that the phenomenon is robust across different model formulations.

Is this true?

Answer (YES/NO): YES